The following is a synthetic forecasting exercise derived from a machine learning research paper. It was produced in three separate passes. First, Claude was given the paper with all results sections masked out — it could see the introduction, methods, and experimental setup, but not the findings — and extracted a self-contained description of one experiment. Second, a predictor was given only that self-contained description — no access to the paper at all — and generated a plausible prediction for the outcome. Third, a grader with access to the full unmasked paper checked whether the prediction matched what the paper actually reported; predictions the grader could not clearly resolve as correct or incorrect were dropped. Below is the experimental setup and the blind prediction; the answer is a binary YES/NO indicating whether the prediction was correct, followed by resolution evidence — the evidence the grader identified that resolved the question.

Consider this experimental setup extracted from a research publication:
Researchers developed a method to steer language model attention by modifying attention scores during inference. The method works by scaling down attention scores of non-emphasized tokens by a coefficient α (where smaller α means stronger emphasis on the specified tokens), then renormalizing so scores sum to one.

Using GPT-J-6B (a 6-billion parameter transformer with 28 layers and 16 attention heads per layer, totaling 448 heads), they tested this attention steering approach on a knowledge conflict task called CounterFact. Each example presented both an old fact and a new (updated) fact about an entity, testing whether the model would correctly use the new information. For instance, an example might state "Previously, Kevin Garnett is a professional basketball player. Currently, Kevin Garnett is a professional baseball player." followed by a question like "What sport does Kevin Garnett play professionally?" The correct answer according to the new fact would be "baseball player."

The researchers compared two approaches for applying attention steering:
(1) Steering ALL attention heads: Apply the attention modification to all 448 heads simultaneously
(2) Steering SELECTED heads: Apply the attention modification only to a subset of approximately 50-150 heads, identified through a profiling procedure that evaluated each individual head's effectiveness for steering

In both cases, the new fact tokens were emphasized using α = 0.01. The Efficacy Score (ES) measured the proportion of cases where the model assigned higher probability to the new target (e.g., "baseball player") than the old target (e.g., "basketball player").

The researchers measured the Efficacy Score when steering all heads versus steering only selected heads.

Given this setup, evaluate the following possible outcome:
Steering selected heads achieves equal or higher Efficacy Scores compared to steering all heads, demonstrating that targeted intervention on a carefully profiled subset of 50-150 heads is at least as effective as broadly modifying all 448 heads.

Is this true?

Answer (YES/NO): YES